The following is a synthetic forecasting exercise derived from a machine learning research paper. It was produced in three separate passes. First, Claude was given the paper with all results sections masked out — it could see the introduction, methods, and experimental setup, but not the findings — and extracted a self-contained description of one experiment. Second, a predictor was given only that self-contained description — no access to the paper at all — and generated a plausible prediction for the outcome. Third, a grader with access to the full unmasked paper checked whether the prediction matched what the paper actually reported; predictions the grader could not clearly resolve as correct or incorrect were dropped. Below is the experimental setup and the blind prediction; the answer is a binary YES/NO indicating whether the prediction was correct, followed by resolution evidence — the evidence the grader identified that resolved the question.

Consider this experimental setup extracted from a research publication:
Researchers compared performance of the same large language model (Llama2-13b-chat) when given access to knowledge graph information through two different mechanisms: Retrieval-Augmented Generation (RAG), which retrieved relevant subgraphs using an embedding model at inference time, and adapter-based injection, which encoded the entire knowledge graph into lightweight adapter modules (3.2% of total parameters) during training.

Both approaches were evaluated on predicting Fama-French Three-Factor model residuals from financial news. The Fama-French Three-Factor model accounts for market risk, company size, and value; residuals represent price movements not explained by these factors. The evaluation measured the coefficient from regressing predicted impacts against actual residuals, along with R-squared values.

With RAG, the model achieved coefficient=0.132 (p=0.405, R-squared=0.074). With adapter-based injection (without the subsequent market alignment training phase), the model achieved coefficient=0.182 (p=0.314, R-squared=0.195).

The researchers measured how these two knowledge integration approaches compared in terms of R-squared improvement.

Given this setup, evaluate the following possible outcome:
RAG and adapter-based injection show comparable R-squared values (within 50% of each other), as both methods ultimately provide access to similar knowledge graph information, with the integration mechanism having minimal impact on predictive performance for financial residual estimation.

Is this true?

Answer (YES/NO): NO